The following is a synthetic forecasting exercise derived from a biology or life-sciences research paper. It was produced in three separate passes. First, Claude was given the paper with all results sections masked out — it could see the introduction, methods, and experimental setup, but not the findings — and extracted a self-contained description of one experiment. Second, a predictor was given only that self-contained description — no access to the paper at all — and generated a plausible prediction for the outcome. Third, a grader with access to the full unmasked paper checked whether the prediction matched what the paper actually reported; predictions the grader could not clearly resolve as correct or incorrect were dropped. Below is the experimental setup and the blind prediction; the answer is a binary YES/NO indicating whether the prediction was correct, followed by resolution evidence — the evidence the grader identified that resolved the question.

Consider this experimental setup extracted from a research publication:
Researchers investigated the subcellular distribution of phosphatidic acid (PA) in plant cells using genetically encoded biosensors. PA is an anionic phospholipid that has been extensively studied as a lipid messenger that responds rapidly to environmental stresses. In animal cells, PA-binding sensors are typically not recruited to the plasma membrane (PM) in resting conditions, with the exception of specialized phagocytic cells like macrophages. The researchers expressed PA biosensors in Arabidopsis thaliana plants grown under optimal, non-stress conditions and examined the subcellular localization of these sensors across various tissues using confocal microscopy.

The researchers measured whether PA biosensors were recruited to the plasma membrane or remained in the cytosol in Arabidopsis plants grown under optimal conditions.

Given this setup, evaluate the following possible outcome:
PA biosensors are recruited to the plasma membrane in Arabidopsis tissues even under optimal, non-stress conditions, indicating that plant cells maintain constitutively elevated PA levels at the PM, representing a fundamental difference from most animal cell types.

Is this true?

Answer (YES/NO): YES